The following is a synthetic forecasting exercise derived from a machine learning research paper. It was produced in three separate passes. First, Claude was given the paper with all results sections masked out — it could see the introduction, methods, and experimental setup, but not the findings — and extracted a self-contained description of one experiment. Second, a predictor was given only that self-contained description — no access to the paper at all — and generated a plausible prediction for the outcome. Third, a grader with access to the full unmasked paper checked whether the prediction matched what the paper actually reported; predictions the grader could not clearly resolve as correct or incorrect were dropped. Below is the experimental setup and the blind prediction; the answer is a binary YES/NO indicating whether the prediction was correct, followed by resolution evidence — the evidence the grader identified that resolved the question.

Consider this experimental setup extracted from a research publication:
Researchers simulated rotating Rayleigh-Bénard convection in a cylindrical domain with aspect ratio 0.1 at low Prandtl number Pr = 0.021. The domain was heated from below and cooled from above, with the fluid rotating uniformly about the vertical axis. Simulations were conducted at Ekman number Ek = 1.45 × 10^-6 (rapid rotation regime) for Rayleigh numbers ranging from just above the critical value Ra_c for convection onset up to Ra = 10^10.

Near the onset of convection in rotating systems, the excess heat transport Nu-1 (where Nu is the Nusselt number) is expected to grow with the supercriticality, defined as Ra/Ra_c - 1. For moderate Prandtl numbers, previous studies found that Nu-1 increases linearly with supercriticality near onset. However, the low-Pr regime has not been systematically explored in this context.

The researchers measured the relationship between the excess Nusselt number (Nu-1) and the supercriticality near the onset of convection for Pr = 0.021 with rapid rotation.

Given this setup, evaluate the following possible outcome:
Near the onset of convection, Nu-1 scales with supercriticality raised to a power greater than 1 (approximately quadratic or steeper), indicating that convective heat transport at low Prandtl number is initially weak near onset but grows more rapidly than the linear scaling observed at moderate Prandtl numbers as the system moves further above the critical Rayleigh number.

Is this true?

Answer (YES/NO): NO